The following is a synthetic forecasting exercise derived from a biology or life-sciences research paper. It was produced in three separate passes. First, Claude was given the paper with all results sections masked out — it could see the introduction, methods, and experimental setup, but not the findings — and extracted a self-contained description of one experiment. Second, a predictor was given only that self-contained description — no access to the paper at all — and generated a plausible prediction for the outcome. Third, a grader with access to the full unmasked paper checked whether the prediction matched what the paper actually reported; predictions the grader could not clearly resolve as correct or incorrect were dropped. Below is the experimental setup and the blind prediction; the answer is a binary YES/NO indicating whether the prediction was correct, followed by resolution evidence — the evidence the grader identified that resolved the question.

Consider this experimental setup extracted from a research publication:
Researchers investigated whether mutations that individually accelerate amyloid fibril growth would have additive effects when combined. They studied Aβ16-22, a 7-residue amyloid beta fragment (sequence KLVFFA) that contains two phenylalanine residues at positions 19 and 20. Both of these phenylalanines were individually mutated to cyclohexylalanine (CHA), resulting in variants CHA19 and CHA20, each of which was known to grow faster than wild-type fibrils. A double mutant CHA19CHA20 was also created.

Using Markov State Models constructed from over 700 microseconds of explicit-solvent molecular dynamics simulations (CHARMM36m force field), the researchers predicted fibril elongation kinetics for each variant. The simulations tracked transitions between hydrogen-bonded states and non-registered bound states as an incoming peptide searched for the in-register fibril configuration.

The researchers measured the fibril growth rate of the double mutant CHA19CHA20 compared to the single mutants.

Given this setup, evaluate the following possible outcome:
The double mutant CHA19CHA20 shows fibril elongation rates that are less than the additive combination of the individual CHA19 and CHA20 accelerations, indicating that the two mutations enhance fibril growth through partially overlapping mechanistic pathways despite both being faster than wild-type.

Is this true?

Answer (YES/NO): YES